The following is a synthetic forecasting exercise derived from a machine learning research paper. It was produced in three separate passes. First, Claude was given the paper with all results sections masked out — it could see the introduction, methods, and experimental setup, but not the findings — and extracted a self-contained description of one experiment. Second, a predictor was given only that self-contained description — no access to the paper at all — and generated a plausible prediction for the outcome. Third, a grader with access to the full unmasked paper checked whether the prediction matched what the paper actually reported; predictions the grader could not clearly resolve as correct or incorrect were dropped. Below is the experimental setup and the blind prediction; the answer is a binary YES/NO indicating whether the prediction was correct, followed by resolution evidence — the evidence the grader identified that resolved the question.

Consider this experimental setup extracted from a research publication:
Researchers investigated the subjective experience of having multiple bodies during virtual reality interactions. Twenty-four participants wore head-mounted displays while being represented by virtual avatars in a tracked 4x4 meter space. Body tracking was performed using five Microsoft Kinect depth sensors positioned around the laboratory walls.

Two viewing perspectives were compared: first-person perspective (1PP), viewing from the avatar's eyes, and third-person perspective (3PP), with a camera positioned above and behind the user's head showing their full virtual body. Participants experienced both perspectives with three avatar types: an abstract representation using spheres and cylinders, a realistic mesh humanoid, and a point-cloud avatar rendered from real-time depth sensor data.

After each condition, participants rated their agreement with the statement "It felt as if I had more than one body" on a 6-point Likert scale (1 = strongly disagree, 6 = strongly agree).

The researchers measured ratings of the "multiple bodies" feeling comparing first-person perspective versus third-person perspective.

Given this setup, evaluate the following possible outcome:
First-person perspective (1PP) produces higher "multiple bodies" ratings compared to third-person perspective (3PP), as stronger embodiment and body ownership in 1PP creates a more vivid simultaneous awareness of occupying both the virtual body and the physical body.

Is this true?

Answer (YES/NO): NO